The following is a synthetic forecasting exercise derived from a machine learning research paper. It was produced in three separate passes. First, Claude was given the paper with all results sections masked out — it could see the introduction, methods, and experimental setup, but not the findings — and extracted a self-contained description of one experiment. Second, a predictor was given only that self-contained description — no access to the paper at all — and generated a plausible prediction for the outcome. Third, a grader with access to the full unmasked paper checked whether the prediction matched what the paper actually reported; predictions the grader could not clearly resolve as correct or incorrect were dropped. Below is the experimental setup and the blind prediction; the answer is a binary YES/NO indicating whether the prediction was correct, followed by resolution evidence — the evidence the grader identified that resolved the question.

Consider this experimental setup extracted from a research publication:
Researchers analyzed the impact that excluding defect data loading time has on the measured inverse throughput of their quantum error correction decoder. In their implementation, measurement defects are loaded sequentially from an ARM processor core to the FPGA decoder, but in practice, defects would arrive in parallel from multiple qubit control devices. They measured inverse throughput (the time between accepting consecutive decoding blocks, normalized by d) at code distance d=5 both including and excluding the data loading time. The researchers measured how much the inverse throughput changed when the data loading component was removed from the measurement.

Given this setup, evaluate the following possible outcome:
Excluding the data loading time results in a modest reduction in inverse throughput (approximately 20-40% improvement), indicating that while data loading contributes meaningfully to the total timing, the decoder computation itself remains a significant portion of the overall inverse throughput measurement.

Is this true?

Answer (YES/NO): NO